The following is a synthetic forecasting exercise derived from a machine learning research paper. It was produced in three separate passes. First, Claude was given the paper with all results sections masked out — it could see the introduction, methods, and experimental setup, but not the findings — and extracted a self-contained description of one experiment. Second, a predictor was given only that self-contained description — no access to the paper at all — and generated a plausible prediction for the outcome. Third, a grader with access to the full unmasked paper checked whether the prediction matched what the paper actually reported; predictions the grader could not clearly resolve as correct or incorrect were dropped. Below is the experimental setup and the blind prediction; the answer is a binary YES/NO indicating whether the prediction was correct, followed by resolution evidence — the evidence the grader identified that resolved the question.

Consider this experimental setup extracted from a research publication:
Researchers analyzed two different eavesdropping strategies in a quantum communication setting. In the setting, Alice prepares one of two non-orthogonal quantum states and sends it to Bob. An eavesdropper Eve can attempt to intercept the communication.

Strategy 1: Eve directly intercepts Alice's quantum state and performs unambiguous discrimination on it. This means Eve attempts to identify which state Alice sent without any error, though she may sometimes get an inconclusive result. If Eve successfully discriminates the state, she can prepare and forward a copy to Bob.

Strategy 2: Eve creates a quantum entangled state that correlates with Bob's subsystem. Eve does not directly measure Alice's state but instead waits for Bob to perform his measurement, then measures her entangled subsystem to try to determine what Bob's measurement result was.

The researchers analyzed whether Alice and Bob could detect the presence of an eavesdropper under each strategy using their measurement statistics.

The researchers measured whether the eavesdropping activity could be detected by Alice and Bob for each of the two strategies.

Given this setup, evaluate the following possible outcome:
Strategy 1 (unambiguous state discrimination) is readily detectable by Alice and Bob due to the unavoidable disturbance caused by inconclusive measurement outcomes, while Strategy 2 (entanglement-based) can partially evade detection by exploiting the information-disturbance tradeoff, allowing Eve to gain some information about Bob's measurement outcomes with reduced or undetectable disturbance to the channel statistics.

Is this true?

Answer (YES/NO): YES